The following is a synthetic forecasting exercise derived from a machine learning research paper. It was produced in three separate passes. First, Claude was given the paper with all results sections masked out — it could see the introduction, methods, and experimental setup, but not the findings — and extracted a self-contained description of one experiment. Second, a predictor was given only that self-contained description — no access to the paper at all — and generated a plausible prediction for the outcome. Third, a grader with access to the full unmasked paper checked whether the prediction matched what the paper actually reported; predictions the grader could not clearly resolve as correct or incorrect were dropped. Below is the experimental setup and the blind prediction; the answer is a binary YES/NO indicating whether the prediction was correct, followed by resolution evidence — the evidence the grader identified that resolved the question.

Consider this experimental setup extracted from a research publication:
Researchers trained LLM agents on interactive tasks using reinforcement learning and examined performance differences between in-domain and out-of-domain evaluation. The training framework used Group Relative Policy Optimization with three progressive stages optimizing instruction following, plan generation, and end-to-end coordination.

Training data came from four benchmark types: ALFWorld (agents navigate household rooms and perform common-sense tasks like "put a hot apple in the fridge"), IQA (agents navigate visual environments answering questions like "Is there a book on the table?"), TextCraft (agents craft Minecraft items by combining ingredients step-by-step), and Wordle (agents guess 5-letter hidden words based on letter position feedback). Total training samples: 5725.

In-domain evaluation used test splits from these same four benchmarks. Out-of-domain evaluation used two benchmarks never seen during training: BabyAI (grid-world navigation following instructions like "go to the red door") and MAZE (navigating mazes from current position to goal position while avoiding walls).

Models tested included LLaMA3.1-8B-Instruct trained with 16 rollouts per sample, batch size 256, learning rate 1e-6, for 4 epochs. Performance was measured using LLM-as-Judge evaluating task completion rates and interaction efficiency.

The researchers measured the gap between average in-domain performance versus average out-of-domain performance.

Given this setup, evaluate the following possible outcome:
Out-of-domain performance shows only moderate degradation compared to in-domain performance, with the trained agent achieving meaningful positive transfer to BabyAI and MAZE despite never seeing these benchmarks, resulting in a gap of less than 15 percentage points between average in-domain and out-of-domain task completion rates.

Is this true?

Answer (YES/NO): YES